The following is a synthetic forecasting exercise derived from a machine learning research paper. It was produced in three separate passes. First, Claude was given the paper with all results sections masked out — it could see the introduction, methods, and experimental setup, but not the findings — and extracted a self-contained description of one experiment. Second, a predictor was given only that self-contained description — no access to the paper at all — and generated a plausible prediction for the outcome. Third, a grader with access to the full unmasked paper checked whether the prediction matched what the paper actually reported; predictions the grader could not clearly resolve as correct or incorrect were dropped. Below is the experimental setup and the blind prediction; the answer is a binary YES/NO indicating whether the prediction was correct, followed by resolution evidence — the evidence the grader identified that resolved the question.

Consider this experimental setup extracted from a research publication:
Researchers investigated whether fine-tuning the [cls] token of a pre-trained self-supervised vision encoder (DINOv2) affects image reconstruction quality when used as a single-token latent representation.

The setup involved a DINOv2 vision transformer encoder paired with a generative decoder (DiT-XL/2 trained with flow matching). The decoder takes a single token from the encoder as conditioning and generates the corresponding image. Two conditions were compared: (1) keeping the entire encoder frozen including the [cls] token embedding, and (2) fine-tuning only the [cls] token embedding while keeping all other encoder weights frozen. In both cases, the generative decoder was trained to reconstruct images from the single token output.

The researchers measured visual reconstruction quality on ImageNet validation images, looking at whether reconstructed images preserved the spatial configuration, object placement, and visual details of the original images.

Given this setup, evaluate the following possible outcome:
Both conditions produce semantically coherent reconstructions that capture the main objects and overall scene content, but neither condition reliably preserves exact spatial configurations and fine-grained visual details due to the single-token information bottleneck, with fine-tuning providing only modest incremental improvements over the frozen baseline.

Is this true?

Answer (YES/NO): NO